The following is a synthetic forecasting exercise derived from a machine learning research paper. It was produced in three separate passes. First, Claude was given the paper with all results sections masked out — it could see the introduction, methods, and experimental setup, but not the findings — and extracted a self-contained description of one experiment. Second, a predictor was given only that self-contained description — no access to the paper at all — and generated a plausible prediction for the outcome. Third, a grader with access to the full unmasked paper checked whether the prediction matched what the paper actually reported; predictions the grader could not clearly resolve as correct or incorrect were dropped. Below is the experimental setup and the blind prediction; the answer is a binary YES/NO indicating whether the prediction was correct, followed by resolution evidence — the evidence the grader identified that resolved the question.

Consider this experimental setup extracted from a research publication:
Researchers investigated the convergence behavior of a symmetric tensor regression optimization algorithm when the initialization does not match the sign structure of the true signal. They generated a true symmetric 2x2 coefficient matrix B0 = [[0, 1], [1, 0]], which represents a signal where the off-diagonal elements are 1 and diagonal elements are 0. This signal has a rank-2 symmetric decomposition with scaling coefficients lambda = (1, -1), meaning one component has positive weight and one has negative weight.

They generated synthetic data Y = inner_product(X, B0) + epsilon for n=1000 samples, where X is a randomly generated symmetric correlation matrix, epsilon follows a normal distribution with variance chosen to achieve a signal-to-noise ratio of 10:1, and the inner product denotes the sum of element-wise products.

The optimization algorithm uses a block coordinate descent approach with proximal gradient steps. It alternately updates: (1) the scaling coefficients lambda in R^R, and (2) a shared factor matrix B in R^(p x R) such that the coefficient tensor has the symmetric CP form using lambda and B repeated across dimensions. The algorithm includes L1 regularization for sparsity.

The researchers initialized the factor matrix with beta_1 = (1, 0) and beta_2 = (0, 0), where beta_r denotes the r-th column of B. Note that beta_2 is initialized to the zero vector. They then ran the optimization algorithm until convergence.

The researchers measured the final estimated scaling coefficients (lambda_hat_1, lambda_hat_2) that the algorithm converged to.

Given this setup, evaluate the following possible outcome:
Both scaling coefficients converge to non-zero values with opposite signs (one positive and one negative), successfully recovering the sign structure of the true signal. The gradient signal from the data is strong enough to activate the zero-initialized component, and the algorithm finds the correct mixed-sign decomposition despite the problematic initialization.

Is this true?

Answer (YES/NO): NO